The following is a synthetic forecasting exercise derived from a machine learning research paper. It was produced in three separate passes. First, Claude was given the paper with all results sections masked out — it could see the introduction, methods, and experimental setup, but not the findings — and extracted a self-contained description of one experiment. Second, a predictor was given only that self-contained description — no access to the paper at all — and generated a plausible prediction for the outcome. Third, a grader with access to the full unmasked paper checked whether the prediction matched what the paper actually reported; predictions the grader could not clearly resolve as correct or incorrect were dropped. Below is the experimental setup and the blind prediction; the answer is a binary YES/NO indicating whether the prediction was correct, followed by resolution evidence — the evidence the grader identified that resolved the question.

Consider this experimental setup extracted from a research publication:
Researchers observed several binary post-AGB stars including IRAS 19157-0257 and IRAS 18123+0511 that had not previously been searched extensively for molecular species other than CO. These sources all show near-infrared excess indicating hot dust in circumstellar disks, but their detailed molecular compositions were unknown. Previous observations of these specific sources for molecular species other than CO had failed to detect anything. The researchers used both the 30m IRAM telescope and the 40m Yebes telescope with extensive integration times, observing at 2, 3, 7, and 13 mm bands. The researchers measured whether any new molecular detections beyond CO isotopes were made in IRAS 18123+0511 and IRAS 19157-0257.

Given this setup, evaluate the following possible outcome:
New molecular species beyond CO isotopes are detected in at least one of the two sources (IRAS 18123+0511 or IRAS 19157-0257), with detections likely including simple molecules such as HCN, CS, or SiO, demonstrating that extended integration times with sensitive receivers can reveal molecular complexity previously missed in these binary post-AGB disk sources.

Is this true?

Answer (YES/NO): NO